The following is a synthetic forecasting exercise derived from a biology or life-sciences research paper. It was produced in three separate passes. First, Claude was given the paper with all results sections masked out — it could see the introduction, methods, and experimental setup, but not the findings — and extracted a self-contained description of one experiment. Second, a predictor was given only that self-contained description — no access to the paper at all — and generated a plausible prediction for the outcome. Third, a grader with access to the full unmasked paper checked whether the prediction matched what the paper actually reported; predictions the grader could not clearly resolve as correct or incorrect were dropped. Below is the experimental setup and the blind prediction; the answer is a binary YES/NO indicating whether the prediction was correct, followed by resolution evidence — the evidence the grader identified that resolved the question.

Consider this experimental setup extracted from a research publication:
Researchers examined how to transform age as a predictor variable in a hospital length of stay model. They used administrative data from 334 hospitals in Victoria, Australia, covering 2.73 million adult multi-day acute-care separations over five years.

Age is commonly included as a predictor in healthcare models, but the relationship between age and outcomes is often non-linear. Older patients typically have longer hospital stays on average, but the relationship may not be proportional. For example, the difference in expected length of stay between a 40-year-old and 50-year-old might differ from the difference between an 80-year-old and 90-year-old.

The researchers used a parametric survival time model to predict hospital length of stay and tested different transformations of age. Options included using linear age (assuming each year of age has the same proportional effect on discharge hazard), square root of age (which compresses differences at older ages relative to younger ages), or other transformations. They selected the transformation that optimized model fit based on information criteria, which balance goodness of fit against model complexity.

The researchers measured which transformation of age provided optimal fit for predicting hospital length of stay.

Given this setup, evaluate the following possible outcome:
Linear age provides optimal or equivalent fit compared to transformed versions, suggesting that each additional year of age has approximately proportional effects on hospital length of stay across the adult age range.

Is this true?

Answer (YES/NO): NO